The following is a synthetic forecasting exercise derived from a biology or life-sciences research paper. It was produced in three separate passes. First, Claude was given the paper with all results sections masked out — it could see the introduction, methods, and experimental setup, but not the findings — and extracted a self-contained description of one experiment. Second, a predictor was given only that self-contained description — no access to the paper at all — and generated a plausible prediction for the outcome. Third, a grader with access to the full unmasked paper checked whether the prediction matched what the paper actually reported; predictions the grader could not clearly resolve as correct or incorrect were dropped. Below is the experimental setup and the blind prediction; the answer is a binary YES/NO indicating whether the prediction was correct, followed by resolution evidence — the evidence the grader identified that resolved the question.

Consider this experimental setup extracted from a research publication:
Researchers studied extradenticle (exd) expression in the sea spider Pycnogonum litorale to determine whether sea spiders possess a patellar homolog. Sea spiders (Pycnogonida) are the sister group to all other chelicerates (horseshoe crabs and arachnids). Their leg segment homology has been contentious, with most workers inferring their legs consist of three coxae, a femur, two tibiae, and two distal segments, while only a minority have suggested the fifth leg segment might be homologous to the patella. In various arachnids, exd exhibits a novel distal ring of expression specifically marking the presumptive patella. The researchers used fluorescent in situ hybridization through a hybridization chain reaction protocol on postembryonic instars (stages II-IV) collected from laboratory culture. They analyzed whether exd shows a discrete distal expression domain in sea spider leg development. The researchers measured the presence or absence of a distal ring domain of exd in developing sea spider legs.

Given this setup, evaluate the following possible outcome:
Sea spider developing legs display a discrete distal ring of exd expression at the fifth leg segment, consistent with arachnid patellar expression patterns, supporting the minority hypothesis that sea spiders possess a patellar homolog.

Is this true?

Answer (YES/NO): YES